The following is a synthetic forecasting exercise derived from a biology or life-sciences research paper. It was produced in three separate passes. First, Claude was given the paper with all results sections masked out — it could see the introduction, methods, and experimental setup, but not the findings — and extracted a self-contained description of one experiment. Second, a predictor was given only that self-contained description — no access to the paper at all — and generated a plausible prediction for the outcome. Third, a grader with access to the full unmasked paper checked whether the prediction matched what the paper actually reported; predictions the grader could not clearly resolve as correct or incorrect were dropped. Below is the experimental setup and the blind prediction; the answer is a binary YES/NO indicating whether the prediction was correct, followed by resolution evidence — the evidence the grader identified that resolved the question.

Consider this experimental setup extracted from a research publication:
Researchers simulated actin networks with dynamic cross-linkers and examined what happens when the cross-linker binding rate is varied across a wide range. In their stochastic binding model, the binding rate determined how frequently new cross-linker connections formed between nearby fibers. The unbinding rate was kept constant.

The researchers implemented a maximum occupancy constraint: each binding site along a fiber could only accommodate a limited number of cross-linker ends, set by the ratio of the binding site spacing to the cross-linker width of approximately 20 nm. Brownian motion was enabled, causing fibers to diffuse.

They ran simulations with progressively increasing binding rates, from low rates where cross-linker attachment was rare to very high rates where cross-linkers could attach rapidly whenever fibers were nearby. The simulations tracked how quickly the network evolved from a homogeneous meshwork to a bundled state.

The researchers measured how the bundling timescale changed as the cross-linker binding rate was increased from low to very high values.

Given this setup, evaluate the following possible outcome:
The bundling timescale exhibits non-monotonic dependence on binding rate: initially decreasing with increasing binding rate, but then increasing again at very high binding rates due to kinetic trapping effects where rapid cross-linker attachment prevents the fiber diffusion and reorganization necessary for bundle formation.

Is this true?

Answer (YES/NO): NO